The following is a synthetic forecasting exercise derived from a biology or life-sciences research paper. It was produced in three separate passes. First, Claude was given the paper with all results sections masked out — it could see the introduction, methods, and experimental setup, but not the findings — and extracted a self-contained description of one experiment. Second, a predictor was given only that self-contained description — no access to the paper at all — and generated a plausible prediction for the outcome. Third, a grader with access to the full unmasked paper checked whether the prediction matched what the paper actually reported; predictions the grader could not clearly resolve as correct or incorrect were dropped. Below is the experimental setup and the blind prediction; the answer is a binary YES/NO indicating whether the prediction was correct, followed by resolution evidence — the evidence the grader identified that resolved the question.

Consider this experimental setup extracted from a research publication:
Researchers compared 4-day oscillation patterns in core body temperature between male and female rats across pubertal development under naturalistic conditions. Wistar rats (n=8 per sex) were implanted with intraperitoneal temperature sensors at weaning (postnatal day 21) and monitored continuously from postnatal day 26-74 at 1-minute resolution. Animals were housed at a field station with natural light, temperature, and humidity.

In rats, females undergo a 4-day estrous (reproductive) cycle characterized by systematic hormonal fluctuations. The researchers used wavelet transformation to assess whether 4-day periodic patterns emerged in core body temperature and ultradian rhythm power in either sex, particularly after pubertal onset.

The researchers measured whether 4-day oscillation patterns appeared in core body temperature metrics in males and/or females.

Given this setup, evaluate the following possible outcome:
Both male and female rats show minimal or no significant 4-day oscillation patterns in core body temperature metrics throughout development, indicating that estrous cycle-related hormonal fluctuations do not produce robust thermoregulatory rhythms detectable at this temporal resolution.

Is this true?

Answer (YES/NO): NO